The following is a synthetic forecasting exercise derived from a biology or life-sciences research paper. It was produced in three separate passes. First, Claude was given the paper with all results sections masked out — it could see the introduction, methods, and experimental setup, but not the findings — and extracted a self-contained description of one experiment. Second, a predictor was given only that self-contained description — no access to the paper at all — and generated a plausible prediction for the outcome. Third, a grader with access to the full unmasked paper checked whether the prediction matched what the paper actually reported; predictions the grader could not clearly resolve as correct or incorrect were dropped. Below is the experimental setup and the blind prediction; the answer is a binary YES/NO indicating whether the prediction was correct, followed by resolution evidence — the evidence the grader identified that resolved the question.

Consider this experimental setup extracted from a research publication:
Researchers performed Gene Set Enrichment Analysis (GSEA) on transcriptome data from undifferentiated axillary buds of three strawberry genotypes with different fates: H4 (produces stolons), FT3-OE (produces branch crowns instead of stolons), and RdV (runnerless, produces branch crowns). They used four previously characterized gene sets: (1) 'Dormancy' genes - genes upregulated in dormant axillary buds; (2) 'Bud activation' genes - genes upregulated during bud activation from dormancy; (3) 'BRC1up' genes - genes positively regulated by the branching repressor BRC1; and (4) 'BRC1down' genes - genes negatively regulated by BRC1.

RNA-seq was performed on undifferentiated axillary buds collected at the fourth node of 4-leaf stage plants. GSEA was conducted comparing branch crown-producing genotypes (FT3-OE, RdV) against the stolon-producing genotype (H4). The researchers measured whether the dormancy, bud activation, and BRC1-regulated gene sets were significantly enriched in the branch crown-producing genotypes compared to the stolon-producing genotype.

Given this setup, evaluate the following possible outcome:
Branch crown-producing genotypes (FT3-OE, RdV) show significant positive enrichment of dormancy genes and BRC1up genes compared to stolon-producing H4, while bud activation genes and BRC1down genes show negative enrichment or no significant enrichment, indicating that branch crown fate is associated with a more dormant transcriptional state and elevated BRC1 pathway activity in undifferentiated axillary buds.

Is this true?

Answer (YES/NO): NO